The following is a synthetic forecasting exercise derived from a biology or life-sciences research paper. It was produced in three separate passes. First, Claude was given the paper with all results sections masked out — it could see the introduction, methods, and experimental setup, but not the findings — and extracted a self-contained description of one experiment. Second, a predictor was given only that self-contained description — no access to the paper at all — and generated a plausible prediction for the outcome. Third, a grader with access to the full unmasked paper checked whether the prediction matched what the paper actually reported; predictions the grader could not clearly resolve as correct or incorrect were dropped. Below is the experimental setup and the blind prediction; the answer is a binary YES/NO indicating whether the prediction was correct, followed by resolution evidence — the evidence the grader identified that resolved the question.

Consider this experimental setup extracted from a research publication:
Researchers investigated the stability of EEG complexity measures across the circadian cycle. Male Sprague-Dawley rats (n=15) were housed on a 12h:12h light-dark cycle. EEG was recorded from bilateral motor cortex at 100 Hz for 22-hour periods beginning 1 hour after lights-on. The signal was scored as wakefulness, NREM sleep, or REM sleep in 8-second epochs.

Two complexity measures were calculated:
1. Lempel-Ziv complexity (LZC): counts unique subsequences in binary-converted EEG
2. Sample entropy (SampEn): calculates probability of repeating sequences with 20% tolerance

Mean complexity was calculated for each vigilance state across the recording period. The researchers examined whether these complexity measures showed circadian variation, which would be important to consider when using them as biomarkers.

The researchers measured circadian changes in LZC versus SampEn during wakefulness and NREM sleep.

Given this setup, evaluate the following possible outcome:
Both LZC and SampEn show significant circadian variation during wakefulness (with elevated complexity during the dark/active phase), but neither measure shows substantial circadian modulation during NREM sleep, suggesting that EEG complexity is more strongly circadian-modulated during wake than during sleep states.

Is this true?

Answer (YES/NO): NO